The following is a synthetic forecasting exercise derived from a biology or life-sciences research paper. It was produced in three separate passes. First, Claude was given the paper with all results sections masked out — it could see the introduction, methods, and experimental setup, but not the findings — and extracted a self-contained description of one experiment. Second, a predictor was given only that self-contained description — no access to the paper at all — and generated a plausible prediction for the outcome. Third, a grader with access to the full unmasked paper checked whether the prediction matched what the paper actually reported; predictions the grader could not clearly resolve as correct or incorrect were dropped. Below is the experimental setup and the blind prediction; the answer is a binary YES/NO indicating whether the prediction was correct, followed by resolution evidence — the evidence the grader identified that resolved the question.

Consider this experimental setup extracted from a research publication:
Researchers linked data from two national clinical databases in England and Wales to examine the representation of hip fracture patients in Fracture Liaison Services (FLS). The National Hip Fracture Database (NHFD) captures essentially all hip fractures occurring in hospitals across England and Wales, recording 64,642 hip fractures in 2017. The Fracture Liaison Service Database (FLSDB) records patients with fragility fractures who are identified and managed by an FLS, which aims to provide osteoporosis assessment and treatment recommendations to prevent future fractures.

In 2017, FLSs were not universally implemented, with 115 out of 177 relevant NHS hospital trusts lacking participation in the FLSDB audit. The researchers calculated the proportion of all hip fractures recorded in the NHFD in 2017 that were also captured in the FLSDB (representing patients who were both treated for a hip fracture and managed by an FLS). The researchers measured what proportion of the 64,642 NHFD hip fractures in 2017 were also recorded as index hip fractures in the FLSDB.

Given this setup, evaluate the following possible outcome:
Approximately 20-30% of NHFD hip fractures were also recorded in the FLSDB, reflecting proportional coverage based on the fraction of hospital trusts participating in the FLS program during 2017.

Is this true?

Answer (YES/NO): NO